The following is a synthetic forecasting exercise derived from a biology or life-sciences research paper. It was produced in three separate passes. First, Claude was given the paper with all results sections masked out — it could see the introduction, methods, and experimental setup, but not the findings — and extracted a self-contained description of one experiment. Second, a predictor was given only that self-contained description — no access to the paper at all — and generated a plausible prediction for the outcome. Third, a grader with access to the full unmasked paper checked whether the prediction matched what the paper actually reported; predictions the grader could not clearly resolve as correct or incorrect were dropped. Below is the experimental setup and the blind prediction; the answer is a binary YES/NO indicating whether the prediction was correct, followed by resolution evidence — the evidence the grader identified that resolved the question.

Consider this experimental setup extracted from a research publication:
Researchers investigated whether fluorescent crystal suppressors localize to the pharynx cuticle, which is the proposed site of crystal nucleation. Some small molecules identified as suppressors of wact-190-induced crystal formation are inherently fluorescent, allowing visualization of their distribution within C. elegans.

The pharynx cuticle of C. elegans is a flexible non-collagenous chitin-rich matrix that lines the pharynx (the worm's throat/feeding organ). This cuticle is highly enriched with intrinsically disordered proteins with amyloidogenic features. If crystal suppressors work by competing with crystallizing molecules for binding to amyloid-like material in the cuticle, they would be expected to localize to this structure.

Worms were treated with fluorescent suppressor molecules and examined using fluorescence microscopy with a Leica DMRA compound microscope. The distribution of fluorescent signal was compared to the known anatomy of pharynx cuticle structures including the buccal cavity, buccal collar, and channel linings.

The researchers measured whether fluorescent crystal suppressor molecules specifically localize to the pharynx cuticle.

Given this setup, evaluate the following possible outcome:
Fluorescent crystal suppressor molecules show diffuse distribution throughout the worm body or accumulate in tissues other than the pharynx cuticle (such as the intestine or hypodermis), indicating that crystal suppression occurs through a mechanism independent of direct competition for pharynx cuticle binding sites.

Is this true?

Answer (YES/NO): NO